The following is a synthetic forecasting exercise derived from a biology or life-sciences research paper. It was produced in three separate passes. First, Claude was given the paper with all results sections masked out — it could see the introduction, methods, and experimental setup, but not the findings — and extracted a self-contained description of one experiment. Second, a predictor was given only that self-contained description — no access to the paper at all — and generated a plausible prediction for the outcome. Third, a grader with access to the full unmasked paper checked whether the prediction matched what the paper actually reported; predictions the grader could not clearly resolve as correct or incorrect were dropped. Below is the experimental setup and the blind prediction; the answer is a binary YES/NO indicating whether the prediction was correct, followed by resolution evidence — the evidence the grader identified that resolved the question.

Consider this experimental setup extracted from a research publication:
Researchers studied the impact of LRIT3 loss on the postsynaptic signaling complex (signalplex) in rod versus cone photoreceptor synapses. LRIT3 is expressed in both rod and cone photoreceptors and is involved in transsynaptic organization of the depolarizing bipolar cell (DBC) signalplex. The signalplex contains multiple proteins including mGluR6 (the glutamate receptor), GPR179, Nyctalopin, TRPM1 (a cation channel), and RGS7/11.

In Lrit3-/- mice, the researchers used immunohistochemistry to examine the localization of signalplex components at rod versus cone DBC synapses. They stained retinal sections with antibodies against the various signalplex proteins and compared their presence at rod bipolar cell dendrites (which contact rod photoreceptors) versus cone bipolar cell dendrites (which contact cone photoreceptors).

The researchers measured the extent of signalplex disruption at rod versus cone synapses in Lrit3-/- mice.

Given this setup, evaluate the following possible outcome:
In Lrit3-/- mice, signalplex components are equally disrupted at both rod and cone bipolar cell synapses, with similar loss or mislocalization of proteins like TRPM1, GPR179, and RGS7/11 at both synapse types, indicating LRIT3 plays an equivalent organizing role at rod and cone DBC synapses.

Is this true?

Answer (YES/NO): NO